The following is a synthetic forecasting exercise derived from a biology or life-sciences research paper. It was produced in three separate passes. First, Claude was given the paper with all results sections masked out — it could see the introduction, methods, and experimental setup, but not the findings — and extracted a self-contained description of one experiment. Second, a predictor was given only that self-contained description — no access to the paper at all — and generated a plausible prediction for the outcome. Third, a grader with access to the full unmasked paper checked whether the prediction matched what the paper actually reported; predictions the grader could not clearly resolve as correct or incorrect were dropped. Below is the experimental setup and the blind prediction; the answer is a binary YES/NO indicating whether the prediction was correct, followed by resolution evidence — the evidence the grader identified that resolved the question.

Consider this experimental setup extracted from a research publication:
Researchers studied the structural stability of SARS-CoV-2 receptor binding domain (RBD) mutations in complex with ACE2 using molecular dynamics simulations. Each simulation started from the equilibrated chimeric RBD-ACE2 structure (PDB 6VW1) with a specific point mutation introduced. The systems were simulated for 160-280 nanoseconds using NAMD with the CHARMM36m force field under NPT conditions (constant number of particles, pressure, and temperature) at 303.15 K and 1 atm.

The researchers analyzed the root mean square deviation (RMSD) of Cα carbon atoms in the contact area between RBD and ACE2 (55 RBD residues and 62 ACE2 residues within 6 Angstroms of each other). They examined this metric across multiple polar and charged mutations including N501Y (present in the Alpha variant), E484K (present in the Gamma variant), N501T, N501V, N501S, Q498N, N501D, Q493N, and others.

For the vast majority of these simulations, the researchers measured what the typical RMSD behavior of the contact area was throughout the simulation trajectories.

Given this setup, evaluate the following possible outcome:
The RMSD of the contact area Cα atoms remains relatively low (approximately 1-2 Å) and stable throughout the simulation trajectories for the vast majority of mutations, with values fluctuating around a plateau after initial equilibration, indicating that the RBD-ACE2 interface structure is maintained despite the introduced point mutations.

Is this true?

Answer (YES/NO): YES